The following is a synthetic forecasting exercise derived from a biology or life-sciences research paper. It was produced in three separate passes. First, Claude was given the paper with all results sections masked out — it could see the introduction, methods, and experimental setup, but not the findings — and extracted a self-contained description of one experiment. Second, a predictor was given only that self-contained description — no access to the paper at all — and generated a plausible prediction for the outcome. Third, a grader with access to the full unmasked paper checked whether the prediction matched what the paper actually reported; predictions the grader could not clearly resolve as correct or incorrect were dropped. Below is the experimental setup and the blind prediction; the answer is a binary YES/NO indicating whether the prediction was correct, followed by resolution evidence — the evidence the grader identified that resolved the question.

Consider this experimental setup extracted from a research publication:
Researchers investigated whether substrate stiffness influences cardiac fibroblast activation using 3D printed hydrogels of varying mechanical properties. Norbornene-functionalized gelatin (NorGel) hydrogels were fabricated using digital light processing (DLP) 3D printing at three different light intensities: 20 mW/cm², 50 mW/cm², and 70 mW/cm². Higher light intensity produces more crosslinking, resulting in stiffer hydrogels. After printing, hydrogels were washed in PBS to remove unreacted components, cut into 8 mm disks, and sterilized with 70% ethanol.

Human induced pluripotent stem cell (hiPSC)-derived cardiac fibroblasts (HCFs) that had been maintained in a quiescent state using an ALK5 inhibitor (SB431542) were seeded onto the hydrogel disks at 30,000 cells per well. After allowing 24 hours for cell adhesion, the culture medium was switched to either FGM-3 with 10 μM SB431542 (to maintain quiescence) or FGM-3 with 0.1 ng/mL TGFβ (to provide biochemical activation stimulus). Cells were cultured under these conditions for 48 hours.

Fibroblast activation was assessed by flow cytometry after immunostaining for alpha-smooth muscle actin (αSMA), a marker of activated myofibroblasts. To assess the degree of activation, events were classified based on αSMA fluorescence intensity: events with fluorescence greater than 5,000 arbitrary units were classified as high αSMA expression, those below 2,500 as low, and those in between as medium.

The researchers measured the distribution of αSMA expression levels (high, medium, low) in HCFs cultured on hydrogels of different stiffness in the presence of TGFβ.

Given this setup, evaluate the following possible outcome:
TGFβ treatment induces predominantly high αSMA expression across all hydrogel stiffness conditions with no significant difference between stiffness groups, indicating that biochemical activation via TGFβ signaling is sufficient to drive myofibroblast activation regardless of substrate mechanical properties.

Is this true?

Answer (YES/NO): NO